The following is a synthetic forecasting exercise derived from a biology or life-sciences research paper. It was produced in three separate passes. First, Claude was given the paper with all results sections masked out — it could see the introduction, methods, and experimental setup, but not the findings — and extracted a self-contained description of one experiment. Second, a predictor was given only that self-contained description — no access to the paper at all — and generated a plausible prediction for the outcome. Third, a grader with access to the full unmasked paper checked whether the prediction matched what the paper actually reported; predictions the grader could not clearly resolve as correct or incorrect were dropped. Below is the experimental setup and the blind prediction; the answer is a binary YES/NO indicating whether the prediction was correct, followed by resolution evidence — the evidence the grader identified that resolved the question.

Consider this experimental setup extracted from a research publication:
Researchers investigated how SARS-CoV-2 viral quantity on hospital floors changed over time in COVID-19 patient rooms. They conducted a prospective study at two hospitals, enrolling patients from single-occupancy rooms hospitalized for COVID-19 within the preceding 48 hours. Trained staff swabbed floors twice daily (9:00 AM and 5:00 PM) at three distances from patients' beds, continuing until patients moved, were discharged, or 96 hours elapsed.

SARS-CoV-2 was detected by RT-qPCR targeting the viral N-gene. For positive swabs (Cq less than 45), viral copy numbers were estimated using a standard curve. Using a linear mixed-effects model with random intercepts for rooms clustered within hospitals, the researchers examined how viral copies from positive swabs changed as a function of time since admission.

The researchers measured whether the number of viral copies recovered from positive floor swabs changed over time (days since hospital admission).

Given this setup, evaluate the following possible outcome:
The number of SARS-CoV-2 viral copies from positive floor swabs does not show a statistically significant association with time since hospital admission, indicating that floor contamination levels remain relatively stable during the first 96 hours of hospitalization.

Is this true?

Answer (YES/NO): YES